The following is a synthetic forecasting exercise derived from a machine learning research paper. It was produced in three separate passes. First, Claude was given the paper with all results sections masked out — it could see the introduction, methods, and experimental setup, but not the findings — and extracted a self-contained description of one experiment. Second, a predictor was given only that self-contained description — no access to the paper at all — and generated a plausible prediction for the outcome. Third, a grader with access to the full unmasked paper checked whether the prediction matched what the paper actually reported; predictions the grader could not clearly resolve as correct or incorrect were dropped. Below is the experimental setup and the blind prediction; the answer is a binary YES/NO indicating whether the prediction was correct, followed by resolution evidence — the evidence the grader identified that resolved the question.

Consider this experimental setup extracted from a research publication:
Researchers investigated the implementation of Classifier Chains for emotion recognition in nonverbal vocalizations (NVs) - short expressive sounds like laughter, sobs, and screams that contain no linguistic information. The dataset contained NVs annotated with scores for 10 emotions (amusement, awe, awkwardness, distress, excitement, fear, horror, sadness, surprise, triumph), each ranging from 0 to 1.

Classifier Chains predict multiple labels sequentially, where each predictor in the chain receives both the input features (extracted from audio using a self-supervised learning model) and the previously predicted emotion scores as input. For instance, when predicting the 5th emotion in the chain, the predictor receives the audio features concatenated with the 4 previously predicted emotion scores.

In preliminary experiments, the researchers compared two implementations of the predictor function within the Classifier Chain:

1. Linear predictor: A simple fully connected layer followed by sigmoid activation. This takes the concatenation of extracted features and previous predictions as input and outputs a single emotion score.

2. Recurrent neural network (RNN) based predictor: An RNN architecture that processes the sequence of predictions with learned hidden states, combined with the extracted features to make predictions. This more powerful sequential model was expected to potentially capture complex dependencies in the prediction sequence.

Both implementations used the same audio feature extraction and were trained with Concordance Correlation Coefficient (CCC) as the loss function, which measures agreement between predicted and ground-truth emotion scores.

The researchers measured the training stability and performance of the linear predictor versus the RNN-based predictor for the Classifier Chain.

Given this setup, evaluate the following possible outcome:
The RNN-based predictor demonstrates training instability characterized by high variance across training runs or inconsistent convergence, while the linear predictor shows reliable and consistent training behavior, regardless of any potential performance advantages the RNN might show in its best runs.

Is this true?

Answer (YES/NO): NO